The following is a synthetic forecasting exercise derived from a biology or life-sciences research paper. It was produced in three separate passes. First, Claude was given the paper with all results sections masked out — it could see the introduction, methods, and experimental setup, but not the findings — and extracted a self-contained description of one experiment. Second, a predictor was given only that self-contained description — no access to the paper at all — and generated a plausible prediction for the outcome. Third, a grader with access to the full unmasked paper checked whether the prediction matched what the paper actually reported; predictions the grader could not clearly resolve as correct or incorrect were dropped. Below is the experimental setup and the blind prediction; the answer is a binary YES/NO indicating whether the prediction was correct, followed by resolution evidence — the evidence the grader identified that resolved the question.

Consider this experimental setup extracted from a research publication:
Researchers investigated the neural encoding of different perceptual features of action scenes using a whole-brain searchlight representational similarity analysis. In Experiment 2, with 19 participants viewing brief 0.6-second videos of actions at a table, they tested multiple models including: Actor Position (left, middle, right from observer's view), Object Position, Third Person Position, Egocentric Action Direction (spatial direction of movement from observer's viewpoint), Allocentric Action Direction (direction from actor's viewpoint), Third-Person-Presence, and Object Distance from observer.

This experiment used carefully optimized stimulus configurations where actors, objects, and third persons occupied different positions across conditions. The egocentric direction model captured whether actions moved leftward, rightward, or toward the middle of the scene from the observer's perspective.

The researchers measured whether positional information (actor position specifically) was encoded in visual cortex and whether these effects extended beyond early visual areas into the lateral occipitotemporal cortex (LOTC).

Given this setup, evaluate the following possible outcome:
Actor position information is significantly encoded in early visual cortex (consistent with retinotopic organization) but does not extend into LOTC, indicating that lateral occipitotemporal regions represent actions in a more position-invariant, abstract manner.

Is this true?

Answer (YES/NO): NO